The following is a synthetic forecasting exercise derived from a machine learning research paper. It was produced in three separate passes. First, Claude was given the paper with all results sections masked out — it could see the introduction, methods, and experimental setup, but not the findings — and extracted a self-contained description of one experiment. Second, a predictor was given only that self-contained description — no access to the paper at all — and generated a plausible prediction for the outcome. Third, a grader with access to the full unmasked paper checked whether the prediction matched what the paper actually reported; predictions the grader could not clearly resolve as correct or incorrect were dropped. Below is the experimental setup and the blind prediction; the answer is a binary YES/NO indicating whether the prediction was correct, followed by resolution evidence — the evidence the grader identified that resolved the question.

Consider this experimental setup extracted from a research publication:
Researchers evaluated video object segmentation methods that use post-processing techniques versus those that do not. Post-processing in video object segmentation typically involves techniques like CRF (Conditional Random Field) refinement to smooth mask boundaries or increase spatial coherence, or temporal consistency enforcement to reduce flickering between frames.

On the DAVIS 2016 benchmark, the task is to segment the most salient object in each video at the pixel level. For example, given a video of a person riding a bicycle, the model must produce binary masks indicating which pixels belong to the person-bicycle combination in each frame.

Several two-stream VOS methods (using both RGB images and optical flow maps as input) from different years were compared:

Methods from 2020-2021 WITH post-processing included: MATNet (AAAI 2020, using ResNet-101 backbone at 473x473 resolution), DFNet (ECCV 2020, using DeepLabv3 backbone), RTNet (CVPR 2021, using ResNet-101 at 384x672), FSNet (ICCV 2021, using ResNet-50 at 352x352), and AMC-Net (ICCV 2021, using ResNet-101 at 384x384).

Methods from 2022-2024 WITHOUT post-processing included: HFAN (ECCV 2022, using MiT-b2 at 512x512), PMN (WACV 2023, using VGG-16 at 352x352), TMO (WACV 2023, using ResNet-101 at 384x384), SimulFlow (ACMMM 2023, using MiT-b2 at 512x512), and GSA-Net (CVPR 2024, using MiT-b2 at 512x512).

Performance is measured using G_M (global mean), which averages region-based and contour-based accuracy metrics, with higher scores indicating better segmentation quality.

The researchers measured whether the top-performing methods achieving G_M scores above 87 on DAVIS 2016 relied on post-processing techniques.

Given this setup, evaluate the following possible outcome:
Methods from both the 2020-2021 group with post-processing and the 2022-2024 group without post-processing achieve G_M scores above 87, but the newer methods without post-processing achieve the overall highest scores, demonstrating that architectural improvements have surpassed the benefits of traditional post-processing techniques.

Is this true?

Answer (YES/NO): NO